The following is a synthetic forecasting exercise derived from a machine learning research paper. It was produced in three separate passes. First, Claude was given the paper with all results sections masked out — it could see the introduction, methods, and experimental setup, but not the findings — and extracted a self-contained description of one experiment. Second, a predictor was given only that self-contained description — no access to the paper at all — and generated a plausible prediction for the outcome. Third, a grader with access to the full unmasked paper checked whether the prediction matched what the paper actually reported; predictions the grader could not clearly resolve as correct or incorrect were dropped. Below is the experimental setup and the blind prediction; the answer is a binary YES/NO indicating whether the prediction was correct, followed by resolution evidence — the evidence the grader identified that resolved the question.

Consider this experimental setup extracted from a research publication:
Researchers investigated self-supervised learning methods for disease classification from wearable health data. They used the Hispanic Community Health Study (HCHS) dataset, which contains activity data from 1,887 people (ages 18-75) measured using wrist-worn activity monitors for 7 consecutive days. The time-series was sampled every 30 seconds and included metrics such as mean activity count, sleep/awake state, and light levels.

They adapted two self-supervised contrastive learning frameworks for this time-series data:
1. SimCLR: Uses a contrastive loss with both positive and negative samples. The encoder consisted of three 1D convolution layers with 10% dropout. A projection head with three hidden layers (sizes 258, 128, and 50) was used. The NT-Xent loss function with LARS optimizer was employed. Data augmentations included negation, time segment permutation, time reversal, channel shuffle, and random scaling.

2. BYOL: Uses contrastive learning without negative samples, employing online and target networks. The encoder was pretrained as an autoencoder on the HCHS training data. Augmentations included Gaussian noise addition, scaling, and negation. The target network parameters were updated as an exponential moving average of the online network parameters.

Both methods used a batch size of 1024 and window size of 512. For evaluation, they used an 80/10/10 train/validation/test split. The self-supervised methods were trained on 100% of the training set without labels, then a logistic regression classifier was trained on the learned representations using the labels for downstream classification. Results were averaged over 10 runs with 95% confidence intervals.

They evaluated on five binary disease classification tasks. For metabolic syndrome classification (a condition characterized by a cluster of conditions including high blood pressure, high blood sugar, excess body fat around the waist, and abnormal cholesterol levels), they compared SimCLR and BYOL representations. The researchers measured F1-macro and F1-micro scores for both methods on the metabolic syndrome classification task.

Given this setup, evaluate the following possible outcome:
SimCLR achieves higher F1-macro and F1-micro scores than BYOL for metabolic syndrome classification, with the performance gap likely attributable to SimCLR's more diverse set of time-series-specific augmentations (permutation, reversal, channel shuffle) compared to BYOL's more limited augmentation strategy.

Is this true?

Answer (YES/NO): YES